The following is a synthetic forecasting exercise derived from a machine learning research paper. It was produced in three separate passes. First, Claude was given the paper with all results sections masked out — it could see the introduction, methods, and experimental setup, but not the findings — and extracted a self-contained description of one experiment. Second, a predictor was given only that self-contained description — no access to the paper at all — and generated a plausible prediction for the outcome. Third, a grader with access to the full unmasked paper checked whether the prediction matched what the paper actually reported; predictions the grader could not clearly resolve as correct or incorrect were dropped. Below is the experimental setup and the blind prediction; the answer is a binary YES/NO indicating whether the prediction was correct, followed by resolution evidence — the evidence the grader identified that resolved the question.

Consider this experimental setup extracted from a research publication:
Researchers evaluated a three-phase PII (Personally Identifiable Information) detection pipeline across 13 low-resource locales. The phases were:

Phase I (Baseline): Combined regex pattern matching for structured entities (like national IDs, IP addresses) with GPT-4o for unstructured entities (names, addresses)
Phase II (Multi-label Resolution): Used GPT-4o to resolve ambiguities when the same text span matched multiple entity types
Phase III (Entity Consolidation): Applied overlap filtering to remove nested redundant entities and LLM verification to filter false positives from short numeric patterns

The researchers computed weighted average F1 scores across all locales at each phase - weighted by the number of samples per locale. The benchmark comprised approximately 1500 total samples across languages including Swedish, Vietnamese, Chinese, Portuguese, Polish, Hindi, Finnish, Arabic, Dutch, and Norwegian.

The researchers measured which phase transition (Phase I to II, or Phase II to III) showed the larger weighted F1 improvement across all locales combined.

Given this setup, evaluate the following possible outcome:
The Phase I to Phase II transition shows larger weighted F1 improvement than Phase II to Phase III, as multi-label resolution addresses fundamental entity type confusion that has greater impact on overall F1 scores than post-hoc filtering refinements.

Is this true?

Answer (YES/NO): YES